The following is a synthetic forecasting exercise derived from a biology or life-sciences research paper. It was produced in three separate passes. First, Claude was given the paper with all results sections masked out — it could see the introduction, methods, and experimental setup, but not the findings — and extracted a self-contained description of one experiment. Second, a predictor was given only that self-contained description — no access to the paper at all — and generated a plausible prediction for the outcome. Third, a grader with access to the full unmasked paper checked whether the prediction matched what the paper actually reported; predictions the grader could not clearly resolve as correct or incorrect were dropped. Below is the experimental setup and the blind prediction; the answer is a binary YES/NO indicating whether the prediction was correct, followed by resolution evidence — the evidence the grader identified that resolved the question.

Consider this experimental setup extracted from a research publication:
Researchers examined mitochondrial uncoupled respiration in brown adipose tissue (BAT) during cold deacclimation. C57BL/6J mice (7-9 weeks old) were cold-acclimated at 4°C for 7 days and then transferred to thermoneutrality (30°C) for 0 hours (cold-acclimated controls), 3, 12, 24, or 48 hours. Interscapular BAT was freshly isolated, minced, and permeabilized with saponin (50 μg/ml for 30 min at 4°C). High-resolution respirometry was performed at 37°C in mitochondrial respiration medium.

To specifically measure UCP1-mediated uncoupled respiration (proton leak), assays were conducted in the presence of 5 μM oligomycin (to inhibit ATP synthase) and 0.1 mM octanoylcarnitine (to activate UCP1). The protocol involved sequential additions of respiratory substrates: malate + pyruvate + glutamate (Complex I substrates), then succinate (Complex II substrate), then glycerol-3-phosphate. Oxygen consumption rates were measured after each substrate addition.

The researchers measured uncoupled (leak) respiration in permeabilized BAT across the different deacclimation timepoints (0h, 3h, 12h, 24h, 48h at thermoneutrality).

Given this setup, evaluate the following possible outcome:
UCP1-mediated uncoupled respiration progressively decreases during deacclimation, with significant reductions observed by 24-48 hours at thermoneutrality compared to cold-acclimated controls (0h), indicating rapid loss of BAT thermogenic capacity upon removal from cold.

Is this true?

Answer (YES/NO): NO